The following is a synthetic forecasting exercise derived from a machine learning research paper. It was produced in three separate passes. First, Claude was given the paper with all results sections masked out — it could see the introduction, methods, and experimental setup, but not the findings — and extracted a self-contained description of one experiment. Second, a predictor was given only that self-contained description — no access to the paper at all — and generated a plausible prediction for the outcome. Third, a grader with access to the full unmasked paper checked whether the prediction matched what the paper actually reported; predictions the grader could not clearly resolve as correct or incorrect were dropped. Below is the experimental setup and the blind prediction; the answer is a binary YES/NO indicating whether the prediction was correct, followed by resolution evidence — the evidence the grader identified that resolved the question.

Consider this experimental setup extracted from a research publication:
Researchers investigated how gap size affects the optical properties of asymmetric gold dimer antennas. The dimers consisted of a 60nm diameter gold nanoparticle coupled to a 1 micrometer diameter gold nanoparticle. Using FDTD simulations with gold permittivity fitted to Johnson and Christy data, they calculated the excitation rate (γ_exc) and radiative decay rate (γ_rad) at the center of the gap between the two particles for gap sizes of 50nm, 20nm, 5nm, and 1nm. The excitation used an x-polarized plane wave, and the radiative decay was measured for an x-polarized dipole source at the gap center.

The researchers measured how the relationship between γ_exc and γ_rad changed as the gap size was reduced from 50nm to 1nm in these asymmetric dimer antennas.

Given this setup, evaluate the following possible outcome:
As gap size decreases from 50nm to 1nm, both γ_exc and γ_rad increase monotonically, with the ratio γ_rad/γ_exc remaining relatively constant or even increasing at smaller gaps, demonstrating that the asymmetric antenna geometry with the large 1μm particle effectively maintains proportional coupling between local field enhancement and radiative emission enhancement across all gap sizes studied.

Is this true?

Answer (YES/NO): YES